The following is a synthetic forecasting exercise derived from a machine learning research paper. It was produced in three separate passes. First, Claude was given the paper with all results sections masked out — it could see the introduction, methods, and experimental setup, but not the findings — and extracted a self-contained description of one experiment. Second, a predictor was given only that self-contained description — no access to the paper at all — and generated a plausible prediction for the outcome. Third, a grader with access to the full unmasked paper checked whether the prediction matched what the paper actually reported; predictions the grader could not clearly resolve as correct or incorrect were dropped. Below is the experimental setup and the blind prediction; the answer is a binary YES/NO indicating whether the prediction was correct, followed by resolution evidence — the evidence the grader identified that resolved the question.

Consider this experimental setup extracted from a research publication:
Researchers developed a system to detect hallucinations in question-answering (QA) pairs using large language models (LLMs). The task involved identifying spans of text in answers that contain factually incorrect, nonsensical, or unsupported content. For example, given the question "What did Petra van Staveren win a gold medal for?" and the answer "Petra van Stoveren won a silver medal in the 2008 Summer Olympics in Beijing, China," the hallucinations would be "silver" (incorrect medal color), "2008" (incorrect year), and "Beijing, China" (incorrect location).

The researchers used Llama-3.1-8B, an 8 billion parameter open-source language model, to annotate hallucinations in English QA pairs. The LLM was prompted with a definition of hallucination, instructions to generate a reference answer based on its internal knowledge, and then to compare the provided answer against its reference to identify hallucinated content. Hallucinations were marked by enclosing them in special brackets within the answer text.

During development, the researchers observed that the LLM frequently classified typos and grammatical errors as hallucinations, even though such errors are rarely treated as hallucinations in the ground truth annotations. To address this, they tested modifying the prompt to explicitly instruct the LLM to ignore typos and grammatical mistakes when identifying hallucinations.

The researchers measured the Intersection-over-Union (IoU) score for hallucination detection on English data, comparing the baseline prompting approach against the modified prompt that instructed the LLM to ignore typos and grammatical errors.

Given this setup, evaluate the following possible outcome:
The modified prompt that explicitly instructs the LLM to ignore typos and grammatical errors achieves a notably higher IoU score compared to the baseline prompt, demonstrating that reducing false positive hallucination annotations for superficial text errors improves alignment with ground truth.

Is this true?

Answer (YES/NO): NO